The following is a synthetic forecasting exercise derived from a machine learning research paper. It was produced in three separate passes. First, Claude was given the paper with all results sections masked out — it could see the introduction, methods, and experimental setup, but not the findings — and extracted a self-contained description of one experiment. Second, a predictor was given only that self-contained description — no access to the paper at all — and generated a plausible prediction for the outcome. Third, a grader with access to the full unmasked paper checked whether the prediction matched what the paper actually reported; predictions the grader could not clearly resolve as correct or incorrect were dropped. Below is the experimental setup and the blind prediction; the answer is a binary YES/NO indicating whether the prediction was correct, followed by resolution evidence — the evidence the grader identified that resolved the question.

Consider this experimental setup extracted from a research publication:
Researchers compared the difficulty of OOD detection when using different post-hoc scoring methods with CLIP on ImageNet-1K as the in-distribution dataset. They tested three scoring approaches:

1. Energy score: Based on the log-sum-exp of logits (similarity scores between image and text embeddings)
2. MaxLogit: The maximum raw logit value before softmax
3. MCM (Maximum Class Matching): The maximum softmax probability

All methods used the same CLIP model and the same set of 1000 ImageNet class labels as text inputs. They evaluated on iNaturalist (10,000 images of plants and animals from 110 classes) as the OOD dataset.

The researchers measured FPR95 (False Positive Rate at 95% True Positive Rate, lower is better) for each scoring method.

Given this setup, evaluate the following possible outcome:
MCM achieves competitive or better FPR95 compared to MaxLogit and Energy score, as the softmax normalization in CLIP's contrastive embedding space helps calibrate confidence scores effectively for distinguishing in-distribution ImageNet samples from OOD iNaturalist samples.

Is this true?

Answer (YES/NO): YES